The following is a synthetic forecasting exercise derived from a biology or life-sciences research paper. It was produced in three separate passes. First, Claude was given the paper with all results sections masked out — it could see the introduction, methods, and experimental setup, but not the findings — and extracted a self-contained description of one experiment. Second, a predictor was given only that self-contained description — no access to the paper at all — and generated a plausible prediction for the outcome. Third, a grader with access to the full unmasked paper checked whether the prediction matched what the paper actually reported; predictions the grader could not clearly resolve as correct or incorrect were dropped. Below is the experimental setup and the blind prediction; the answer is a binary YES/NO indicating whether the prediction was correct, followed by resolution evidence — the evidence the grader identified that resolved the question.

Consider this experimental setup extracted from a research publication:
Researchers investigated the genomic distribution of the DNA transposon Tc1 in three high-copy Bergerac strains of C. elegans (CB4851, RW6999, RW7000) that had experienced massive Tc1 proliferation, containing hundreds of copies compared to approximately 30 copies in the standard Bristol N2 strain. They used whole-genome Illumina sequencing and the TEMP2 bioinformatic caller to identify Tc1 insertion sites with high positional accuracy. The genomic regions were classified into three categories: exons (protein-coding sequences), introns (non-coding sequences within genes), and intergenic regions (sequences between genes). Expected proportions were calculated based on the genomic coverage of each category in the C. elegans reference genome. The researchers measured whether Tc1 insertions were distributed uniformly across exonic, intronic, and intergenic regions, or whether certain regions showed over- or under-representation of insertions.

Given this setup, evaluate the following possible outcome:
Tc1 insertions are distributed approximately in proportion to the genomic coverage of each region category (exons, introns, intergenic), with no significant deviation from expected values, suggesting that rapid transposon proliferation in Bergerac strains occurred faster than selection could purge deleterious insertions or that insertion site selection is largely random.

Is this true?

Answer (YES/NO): NO